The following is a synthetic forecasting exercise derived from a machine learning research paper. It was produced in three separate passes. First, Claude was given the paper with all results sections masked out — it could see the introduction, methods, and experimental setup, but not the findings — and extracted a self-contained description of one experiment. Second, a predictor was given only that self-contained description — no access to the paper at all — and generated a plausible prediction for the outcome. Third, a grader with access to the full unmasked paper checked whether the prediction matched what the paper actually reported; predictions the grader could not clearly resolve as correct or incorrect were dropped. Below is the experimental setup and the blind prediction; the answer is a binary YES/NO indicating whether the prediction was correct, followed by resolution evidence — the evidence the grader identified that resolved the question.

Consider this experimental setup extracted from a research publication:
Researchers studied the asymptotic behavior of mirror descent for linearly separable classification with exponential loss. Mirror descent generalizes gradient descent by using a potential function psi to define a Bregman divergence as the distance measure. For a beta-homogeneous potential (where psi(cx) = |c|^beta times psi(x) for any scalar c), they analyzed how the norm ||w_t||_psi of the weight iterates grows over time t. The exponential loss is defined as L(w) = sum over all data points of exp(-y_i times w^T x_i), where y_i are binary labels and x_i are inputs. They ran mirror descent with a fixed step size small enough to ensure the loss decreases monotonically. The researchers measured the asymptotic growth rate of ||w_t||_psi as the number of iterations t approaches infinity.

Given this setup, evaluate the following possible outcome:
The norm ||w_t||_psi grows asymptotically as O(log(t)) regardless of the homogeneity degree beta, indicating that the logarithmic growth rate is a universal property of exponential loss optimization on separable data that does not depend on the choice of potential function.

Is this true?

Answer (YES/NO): YES